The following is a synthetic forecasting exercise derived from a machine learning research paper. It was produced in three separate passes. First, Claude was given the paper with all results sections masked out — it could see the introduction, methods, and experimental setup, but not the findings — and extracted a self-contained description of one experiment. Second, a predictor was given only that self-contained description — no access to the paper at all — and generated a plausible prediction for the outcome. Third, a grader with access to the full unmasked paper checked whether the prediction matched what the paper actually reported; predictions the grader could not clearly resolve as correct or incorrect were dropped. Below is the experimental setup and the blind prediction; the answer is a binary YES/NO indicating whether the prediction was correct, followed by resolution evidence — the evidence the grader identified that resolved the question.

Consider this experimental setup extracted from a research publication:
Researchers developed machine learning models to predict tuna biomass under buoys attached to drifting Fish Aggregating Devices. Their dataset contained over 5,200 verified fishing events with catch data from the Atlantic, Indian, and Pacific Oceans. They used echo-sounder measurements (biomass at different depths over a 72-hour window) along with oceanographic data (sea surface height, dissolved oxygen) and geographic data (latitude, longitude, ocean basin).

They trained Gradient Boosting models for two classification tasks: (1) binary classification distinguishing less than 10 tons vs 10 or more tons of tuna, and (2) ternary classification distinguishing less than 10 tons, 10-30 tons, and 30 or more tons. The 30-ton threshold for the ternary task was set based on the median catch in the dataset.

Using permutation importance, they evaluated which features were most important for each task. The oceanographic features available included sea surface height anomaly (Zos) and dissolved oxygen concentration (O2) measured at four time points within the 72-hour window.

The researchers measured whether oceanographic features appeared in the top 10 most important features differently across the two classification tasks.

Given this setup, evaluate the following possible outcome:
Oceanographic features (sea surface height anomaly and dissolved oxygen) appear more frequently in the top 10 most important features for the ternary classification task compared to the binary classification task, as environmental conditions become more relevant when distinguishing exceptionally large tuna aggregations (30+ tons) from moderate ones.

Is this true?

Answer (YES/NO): YES